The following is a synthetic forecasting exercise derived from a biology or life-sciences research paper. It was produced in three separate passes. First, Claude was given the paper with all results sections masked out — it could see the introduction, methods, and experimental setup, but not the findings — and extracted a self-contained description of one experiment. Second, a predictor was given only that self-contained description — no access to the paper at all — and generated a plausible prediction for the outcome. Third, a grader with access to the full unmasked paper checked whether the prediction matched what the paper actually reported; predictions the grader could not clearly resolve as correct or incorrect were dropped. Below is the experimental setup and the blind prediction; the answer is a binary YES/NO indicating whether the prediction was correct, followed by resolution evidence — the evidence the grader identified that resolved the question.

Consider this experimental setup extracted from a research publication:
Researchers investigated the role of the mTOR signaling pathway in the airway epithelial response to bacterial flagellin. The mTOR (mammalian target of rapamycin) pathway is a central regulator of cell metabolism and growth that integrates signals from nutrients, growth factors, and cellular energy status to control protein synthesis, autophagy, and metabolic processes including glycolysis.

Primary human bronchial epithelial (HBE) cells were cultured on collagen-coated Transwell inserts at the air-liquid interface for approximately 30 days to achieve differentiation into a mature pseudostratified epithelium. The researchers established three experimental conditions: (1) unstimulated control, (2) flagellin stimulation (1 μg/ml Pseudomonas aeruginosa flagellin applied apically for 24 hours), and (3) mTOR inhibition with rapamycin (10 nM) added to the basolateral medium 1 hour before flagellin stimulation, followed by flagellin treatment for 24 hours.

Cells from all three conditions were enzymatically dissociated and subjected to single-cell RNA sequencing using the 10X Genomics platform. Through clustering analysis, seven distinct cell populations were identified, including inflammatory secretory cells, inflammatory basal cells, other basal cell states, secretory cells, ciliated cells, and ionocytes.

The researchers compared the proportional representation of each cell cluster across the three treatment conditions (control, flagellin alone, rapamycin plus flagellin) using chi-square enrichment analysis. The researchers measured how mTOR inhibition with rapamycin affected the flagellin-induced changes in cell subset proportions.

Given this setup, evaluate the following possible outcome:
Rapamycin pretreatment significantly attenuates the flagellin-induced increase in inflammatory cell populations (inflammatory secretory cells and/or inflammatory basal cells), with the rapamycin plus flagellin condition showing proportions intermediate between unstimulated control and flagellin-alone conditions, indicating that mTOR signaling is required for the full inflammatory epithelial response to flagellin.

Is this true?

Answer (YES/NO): NO